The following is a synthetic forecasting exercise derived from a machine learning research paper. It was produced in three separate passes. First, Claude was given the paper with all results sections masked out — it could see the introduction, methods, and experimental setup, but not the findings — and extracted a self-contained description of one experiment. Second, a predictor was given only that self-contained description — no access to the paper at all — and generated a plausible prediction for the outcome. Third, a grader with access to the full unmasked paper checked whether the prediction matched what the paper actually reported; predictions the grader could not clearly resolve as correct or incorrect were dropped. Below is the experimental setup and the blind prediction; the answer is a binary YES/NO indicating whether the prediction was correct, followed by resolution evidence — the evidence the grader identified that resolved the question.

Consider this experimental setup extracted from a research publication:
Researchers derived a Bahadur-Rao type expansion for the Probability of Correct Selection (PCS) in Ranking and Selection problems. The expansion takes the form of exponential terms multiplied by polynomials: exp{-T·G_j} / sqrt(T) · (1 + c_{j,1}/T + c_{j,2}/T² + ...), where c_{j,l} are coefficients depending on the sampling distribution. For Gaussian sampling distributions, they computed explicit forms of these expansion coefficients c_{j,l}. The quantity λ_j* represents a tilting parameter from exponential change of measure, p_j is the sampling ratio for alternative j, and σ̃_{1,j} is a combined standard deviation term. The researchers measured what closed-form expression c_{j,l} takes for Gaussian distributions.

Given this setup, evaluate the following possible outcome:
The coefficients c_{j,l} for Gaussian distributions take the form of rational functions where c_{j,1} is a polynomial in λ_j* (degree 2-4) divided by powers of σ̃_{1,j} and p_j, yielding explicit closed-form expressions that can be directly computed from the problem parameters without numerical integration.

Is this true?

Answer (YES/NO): NO